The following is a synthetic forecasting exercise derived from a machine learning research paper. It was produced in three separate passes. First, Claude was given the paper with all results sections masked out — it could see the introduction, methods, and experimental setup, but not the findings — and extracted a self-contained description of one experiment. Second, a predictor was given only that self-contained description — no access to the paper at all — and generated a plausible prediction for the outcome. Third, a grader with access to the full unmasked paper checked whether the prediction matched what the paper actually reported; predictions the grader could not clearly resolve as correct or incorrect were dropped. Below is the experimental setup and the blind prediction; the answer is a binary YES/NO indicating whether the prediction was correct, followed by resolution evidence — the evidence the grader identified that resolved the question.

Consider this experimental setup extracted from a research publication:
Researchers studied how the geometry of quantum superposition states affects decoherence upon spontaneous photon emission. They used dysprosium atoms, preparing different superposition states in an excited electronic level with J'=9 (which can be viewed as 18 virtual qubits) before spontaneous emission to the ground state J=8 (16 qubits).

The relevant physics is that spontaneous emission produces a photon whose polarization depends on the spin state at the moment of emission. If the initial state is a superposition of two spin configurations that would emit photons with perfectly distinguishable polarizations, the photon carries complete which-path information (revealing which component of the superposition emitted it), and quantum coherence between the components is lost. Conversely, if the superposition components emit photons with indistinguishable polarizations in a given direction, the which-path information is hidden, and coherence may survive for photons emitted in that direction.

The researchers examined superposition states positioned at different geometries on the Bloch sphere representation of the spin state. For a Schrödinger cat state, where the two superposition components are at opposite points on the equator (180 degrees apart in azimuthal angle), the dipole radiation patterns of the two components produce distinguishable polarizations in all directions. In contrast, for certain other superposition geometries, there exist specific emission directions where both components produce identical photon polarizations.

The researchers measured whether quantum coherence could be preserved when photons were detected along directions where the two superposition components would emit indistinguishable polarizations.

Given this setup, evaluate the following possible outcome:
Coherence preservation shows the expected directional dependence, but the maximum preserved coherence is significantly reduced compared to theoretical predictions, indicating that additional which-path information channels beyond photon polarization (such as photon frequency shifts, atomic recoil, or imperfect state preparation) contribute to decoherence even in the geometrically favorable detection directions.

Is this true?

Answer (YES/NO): NO